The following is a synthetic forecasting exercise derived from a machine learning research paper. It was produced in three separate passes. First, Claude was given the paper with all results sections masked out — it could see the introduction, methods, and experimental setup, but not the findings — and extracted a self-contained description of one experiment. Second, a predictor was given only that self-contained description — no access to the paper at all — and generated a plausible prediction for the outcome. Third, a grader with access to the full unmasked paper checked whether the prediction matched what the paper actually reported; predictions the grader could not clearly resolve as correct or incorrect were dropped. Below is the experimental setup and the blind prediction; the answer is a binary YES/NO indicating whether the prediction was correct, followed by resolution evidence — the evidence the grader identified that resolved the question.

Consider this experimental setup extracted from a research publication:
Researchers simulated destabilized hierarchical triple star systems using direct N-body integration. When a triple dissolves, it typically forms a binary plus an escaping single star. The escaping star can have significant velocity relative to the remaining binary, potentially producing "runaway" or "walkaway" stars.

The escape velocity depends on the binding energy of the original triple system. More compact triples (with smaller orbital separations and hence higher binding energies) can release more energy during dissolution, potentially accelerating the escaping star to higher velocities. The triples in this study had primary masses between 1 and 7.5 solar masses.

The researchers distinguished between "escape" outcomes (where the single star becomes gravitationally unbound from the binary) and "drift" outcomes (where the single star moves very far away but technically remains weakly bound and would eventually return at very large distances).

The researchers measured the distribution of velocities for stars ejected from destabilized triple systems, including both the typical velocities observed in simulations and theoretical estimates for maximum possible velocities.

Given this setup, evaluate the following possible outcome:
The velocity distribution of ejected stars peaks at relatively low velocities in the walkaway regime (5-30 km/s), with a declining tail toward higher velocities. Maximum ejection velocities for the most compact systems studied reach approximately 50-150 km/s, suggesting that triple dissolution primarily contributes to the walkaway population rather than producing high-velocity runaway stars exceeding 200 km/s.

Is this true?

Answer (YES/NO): NO